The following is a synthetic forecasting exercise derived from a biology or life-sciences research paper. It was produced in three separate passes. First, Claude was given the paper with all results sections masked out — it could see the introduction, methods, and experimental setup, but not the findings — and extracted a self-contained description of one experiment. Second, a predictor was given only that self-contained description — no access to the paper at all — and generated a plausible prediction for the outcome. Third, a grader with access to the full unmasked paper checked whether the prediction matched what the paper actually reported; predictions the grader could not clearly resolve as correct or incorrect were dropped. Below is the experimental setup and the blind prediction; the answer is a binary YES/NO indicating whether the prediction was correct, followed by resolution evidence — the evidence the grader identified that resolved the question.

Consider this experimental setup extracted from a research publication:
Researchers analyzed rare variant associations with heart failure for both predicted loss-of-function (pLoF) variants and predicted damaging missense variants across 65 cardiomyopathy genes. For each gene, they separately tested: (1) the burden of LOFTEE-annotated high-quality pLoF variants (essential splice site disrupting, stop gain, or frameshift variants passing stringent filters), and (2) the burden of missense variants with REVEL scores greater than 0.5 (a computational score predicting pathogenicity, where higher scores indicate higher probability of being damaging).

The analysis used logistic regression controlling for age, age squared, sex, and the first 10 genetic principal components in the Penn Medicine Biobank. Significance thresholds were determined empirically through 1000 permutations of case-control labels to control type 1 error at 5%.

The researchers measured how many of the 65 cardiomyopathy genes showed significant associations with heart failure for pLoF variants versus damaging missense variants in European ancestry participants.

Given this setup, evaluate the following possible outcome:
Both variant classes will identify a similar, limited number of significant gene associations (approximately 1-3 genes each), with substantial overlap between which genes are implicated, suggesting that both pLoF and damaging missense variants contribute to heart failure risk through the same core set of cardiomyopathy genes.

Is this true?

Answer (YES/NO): NO